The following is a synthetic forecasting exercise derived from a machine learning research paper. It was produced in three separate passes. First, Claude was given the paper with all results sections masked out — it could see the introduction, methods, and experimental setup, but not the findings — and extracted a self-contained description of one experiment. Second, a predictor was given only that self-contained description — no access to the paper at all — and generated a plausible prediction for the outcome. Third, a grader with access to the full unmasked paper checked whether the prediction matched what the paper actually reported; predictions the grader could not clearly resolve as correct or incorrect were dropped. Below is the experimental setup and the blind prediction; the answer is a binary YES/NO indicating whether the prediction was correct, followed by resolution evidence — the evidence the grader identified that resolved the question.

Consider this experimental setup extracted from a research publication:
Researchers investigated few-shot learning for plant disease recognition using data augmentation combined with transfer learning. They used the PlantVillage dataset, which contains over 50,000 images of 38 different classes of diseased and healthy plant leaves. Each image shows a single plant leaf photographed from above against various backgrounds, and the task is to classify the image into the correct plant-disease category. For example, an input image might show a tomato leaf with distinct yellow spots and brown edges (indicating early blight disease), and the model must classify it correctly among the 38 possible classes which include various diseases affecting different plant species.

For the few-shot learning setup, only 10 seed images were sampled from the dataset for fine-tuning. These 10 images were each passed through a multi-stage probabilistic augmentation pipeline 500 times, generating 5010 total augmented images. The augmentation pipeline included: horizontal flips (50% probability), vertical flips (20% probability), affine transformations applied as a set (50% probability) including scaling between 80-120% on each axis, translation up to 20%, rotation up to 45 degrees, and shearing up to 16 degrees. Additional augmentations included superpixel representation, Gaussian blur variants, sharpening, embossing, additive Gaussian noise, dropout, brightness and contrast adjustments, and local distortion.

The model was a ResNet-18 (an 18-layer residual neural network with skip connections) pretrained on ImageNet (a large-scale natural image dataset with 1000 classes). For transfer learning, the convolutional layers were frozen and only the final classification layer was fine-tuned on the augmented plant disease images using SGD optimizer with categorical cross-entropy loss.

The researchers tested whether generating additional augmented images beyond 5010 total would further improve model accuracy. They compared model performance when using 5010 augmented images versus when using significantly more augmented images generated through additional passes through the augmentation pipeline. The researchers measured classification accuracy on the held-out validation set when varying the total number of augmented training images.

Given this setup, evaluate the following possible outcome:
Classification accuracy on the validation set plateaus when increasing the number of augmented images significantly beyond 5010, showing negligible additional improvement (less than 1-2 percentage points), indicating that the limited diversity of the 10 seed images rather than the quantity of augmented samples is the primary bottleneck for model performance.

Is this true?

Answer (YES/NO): YES